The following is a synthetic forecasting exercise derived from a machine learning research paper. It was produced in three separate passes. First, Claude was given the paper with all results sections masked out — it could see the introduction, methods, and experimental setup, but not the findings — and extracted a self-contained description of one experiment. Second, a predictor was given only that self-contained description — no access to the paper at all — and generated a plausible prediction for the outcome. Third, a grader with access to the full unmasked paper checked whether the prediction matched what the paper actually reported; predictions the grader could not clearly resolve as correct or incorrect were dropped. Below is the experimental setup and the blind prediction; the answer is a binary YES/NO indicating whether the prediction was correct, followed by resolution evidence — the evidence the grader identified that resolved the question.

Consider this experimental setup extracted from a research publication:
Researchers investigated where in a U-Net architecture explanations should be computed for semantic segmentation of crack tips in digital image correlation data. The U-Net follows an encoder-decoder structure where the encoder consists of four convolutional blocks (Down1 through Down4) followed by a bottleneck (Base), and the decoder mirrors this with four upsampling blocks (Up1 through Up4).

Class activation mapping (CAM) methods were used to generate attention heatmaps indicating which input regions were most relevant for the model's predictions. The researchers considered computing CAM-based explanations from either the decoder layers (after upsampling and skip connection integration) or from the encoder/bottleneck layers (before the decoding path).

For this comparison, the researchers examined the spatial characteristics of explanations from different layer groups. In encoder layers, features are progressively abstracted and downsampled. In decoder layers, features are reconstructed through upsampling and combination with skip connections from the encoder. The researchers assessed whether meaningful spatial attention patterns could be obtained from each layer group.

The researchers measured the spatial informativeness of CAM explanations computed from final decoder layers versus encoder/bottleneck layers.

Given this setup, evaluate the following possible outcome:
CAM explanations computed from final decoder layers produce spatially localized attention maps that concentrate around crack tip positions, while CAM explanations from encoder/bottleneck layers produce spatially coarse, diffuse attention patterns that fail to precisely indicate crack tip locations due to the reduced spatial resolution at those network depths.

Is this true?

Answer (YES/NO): NO